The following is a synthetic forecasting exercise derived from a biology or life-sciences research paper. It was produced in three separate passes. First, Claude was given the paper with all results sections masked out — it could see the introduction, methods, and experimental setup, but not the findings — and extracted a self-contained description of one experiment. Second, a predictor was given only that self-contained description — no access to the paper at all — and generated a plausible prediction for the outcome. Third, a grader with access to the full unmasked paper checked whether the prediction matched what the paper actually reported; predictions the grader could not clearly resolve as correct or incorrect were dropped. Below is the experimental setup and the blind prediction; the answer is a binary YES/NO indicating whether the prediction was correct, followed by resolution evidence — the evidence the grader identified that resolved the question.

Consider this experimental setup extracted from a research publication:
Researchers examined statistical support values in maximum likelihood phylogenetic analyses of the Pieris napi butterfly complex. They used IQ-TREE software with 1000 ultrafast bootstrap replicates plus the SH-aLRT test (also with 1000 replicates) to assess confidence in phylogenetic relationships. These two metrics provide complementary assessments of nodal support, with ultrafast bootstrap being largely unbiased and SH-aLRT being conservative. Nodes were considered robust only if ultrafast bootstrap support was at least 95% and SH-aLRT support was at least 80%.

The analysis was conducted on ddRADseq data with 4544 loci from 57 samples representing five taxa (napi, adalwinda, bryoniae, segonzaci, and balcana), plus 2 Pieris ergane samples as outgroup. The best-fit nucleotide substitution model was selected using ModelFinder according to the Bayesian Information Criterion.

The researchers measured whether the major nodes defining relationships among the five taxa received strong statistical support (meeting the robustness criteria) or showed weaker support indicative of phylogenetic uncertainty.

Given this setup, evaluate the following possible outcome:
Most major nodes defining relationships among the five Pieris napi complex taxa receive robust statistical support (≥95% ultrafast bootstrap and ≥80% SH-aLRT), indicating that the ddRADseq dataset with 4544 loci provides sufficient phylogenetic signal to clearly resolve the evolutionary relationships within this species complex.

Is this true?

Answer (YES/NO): NO